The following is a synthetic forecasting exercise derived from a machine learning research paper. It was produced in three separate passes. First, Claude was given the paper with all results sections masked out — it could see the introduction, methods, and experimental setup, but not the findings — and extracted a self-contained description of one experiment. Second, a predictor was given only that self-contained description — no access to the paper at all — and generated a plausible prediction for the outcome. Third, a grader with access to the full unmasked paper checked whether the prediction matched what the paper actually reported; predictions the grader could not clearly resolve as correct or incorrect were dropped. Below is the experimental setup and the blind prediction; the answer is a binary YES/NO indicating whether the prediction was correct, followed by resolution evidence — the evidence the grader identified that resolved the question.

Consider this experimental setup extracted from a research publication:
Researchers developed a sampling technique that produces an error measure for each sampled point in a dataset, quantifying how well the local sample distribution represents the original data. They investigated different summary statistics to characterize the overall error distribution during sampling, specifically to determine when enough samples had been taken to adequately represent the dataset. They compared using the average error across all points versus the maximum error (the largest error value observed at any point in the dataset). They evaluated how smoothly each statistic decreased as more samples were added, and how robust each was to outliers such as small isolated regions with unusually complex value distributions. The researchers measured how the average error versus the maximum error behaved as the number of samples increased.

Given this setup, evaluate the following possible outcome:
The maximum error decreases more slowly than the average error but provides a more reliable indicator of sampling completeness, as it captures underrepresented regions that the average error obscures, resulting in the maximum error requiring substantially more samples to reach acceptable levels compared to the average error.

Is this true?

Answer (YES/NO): NO